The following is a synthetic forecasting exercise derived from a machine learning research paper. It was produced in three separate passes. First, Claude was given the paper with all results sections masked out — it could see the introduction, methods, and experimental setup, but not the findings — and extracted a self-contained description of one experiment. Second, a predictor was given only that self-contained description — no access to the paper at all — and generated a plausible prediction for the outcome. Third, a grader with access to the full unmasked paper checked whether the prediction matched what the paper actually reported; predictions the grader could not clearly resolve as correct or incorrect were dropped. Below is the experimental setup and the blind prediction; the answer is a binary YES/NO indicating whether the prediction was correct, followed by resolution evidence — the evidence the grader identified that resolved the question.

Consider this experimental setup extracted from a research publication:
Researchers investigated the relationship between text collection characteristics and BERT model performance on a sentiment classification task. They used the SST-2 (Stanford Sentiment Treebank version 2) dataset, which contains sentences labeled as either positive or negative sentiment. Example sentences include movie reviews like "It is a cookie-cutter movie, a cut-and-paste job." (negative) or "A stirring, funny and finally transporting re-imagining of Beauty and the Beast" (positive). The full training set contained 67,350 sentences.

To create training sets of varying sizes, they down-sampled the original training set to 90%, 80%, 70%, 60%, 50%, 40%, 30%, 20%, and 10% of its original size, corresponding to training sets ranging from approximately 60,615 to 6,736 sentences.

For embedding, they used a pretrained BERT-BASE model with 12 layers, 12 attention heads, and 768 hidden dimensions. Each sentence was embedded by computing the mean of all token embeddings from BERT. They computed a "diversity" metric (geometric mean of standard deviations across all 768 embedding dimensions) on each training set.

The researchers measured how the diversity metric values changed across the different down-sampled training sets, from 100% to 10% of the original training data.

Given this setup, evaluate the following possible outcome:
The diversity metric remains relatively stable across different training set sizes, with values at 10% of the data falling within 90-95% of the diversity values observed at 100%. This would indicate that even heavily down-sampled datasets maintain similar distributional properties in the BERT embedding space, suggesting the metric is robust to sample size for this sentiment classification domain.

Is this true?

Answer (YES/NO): NO